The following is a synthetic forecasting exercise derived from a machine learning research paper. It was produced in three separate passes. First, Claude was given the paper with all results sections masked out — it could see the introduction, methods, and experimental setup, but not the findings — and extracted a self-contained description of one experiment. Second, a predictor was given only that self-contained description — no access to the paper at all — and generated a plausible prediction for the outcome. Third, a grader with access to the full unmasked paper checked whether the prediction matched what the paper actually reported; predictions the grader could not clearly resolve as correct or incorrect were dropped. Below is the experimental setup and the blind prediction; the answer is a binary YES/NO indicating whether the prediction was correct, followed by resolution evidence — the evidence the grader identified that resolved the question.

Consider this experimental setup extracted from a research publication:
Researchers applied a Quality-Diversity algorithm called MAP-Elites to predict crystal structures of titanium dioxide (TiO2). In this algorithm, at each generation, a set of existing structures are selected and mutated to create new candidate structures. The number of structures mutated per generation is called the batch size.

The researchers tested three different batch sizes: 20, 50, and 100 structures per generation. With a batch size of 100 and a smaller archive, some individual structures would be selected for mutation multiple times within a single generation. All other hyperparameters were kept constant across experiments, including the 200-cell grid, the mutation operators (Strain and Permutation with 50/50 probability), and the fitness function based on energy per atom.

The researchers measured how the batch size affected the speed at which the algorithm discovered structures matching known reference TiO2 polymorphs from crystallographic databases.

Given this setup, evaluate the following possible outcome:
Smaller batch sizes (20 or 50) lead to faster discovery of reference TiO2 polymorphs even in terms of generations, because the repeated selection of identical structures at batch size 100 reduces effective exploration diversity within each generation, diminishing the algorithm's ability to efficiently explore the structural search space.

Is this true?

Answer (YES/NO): NO